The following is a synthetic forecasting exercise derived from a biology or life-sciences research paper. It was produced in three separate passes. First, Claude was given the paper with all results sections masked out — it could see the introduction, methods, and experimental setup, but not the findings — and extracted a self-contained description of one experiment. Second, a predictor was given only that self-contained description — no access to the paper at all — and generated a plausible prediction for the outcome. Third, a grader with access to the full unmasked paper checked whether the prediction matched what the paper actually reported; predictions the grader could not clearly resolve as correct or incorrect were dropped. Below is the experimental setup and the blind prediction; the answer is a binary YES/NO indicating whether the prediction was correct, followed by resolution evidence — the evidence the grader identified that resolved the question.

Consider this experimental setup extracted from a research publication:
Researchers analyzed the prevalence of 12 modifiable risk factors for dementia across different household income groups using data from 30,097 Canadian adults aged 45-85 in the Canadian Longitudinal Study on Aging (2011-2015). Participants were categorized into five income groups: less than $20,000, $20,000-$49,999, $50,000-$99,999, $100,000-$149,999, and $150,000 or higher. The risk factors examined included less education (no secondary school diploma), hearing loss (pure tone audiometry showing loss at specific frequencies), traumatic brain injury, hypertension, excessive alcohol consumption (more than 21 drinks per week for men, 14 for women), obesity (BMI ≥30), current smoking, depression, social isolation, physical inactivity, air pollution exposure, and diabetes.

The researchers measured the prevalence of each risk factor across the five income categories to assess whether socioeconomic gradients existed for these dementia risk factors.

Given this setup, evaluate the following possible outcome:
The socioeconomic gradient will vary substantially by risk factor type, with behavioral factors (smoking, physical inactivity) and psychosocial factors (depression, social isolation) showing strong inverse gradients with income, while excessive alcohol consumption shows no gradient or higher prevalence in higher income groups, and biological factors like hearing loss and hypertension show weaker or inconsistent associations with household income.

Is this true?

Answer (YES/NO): NO